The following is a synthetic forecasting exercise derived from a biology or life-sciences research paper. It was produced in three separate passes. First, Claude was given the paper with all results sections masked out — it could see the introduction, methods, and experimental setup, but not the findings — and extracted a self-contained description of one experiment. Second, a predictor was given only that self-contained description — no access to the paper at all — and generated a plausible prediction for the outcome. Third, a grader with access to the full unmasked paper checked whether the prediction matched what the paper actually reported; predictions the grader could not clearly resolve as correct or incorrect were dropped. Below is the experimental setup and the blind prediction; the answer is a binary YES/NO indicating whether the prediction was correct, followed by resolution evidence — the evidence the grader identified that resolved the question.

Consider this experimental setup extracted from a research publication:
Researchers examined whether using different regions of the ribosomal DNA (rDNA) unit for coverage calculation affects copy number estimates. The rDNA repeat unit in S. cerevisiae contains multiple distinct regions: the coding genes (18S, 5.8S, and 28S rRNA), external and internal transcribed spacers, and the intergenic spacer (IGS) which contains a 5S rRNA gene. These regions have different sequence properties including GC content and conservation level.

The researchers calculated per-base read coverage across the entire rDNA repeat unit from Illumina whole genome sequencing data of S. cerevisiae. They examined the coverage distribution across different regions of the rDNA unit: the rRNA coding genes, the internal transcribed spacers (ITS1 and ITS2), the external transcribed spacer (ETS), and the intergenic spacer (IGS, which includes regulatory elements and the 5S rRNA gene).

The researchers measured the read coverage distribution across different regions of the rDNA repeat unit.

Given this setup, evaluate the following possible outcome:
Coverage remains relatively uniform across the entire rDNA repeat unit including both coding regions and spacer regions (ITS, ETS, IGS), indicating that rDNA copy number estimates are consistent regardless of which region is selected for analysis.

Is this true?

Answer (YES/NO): NO